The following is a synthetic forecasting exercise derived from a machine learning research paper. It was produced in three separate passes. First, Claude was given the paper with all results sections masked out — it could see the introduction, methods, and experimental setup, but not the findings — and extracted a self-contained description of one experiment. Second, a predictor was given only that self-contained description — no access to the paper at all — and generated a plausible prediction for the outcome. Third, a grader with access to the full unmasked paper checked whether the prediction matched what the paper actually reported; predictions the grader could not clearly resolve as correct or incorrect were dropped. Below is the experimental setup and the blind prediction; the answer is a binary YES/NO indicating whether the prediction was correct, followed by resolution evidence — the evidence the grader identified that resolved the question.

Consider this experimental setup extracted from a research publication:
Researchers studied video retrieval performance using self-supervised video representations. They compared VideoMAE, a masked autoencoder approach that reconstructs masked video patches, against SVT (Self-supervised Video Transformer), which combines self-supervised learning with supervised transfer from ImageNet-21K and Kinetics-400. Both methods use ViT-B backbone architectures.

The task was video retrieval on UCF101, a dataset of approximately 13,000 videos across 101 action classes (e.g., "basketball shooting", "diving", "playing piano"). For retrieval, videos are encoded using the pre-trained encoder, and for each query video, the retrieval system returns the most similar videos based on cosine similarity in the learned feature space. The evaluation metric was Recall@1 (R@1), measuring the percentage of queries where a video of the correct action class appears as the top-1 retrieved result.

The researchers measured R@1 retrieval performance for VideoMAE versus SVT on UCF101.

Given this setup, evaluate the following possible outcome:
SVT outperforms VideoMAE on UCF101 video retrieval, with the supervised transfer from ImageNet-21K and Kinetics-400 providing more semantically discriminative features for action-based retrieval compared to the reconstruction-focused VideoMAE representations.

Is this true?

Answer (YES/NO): YES